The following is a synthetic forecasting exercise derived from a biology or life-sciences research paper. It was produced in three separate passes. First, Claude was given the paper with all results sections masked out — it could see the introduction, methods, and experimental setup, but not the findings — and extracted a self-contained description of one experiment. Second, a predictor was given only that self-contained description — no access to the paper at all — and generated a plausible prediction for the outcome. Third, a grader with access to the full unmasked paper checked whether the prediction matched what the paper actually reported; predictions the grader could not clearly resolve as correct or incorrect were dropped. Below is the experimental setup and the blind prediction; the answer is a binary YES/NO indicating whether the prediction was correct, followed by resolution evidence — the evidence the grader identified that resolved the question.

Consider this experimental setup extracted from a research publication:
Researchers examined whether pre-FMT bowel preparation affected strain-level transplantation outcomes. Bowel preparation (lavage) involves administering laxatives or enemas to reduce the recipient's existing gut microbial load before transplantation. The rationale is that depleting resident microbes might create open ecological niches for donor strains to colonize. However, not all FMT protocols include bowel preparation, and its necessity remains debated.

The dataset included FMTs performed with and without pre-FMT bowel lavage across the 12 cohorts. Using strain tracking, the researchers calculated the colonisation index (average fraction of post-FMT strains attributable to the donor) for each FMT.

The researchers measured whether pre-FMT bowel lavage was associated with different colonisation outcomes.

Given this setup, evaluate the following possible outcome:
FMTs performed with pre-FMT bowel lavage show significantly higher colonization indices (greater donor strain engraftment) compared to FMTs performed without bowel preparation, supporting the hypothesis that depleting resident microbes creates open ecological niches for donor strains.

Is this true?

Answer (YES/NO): NO